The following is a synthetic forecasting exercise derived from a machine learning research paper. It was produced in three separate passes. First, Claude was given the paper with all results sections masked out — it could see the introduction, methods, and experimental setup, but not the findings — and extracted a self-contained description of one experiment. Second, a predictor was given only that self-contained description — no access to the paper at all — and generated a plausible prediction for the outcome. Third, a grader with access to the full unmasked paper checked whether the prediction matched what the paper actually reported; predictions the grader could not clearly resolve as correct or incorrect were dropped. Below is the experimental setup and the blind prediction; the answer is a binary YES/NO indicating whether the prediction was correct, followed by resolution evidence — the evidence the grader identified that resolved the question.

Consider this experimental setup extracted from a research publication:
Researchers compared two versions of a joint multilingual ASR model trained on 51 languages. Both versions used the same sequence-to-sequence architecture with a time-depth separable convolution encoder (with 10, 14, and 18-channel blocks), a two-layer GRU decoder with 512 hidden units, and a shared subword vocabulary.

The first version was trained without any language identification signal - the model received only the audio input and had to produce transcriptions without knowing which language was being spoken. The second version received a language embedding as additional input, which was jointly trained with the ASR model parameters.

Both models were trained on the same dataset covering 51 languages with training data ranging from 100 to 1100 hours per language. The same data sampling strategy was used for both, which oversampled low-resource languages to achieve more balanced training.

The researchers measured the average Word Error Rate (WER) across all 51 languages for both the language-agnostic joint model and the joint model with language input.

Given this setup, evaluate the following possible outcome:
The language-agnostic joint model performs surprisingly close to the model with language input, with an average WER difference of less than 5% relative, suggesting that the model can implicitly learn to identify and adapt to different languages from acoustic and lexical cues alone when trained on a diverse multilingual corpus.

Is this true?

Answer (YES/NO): YES